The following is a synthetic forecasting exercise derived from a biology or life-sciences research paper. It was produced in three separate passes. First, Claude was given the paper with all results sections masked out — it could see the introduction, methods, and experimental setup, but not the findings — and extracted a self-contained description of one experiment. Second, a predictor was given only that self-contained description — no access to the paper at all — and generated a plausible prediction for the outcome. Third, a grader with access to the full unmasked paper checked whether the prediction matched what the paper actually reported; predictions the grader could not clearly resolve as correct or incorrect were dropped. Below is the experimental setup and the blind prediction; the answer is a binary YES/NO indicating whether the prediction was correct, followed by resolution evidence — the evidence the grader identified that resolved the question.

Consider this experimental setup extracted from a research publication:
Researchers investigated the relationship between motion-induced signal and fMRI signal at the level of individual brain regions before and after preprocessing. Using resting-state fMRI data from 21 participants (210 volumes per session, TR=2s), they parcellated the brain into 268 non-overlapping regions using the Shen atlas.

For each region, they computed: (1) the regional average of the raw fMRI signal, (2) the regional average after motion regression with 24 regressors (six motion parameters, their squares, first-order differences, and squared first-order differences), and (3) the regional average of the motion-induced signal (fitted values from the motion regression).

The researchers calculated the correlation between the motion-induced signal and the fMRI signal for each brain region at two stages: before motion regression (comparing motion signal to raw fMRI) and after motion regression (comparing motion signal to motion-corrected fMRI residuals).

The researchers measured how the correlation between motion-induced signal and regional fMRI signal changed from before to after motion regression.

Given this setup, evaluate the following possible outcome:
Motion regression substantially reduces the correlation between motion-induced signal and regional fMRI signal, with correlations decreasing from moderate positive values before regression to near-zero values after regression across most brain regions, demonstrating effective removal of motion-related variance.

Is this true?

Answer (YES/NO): NO